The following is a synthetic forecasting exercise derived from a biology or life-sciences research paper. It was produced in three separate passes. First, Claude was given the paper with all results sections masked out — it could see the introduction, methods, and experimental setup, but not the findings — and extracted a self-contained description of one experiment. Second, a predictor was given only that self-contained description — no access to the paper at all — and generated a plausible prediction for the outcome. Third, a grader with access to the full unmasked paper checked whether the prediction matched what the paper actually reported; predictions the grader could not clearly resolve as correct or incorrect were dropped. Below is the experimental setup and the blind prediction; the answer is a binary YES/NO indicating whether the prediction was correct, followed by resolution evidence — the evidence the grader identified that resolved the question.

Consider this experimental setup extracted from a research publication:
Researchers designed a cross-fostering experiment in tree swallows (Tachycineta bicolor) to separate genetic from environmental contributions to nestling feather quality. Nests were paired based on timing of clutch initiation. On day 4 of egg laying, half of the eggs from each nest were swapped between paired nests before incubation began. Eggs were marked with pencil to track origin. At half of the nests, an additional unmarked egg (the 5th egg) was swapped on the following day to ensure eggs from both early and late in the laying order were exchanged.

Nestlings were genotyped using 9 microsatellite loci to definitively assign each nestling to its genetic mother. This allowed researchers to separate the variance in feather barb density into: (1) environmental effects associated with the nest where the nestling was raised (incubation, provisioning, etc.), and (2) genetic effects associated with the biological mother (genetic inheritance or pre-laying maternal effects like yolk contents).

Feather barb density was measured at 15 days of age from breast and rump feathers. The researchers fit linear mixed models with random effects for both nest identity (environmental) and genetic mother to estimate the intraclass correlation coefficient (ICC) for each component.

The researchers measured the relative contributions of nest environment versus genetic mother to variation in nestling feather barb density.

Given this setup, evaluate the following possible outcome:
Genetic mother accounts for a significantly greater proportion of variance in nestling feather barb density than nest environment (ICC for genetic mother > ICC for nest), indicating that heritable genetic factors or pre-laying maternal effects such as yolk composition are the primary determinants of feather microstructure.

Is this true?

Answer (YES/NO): NO